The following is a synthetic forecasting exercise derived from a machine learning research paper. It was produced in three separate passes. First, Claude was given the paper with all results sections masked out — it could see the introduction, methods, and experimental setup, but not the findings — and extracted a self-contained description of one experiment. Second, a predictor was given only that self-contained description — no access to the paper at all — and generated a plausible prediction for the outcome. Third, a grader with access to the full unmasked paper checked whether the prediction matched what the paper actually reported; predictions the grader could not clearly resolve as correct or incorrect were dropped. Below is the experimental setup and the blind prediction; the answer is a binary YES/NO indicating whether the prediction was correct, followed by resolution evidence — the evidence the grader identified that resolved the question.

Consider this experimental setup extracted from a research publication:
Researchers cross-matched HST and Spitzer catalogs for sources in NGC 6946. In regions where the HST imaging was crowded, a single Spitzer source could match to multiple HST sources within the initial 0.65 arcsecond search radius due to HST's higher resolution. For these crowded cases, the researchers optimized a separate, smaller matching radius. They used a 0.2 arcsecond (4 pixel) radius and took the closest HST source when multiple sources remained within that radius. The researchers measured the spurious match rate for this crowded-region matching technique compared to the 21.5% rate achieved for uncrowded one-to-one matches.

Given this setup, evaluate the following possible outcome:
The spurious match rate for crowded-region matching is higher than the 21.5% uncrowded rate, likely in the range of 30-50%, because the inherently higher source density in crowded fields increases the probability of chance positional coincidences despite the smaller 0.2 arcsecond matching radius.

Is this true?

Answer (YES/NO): YES